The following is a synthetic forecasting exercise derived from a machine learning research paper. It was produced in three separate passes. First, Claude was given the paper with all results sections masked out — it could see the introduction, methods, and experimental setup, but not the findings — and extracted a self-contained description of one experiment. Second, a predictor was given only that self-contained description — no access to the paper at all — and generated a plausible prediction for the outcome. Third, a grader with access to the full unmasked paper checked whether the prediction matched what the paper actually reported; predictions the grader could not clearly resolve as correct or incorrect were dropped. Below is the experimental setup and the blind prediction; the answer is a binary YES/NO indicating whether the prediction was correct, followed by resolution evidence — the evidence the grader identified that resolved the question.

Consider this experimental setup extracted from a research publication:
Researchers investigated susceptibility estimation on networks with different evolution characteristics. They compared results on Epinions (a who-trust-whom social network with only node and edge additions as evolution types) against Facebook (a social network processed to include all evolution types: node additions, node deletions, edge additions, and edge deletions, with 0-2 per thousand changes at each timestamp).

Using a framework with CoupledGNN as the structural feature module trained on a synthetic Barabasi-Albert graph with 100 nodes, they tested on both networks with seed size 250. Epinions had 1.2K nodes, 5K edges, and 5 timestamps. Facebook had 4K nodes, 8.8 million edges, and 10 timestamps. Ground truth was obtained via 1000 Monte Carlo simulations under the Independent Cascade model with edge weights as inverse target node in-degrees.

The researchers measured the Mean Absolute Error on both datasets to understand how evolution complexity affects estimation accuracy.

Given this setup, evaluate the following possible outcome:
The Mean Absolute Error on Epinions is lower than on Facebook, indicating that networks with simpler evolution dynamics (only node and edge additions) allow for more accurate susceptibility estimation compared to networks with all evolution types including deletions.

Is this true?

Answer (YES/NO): NO